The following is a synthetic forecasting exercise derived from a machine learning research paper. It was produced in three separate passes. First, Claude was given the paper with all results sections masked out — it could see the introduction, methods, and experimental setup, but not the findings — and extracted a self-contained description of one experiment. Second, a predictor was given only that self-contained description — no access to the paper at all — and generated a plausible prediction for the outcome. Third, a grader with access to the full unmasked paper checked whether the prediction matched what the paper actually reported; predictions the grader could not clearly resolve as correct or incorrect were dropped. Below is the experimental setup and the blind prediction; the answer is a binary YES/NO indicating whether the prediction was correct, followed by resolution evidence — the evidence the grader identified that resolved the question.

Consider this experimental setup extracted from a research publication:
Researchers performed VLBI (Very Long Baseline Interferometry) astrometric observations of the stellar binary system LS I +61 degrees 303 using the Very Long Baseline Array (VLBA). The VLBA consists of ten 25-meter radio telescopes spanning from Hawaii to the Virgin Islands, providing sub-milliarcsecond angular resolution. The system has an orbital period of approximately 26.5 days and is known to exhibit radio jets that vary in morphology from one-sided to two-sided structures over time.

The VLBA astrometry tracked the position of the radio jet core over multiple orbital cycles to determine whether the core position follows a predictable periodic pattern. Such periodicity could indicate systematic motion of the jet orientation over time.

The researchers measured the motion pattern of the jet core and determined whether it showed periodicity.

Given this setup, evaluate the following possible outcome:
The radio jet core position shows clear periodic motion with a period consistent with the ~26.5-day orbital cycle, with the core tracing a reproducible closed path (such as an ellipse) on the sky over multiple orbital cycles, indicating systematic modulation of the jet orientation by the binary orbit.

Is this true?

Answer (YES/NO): NO